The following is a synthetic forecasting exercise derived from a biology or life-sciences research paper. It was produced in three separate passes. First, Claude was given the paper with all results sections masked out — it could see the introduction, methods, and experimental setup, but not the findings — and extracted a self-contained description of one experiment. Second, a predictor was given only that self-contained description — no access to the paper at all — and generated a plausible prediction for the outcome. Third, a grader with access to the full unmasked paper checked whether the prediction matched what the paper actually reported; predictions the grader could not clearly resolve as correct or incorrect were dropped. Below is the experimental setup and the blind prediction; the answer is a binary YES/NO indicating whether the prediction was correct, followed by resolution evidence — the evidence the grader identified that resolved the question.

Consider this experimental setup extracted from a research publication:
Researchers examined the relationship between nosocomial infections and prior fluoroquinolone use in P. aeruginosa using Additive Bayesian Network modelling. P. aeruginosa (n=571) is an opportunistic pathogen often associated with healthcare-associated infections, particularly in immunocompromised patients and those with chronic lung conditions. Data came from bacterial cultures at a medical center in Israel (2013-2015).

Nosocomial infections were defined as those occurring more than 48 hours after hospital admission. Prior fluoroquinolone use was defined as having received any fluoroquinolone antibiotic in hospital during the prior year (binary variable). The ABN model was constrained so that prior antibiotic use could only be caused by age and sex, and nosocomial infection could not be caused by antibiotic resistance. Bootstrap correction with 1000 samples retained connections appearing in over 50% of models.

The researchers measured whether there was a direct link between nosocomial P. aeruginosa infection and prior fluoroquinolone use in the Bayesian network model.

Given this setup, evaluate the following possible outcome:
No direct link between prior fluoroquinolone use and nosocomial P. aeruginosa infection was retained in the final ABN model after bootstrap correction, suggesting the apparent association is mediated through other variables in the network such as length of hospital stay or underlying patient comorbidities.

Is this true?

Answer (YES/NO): NO